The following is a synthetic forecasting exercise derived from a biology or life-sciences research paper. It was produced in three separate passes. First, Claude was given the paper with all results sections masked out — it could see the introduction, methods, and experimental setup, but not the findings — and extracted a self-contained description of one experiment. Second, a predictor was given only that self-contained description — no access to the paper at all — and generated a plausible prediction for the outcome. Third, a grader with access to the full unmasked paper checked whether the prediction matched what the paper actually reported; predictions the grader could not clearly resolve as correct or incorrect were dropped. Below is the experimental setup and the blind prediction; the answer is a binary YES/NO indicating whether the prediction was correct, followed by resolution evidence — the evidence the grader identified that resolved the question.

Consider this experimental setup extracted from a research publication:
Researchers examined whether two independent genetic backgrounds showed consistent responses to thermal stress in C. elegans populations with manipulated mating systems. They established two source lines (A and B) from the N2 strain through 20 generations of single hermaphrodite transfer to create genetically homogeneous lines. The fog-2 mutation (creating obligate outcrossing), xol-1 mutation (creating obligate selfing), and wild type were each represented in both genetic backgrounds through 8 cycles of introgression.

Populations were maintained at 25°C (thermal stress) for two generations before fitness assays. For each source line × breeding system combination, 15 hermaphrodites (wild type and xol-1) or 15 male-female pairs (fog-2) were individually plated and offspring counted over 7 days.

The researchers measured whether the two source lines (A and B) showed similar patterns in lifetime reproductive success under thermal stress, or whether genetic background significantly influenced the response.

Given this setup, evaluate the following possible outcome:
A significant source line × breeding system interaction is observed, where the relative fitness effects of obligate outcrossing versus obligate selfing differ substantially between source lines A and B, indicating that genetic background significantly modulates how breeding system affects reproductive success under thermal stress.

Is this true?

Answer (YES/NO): NO